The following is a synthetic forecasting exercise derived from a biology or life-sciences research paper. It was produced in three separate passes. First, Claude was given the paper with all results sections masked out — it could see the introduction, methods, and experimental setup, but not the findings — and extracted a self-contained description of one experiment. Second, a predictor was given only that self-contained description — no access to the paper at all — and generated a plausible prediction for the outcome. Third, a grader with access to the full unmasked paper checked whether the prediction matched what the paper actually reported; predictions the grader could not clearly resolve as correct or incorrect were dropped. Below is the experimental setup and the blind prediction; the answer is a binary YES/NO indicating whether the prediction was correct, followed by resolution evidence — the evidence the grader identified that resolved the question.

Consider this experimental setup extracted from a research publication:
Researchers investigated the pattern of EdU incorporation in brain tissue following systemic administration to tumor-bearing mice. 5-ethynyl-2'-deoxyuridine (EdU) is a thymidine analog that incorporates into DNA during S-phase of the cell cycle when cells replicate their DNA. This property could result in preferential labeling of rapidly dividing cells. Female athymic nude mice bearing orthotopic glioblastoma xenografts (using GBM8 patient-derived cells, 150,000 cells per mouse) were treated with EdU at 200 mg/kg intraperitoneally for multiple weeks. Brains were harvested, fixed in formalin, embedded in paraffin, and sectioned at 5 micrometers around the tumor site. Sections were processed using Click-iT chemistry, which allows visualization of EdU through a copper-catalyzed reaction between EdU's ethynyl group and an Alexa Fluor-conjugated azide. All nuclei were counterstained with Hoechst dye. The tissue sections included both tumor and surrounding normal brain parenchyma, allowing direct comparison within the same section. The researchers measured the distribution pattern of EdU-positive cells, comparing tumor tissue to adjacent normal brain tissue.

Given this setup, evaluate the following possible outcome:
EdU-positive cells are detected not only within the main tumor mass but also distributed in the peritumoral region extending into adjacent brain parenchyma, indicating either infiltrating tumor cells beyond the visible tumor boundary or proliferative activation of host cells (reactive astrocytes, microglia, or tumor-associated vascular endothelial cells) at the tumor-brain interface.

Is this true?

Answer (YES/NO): NO